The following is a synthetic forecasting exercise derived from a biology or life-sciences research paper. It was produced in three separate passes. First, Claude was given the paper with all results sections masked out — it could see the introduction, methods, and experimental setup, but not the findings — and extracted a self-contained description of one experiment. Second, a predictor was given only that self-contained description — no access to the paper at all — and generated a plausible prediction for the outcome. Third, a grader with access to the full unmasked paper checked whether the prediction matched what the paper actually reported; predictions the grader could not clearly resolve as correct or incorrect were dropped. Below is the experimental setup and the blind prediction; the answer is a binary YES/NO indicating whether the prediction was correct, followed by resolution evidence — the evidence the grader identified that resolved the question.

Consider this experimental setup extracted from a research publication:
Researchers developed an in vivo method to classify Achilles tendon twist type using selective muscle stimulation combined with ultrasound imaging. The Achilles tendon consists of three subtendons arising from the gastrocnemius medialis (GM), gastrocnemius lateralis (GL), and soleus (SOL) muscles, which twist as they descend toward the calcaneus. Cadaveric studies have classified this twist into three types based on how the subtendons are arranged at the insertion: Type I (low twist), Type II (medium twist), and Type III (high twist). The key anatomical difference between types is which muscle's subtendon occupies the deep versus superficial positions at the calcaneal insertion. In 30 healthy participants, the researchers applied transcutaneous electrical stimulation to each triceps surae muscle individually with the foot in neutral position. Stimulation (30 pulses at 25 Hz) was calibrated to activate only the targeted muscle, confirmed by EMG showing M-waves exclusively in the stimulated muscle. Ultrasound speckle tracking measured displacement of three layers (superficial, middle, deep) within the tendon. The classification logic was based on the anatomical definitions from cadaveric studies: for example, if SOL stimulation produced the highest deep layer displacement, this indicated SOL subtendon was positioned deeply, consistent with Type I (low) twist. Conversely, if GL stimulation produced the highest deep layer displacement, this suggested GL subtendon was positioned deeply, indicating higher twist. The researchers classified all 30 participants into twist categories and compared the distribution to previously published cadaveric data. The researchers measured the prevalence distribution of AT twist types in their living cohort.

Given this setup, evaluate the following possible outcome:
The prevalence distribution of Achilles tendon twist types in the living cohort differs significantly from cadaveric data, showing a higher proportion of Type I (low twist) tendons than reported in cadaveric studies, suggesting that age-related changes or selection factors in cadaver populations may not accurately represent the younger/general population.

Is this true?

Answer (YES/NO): NO